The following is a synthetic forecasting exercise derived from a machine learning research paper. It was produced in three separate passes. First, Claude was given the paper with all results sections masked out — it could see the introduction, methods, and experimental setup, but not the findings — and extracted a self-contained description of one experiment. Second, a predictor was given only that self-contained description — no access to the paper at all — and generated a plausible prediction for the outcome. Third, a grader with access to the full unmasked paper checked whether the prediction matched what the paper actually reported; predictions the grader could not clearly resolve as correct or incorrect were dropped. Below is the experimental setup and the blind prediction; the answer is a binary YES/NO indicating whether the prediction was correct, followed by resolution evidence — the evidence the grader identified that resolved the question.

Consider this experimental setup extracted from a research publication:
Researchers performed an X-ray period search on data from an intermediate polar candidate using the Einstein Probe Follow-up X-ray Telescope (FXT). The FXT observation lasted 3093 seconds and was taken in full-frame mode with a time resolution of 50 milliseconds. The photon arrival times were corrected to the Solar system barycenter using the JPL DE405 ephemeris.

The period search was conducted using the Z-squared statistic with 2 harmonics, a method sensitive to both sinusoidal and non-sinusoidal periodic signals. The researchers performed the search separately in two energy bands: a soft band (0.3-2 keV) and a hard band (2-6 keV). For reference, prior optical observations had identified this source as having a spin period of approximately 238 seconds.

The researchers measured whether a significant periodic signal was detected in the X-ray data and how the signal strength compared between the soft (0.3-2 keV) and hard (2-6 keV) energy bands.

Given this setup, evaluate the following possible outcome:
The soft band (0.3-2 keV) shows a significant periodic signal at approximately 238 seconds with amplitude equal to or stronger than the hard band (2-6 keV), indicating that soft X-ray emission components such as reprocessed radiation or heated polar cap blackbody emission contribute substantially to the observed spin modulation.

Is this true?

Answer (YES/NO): NO